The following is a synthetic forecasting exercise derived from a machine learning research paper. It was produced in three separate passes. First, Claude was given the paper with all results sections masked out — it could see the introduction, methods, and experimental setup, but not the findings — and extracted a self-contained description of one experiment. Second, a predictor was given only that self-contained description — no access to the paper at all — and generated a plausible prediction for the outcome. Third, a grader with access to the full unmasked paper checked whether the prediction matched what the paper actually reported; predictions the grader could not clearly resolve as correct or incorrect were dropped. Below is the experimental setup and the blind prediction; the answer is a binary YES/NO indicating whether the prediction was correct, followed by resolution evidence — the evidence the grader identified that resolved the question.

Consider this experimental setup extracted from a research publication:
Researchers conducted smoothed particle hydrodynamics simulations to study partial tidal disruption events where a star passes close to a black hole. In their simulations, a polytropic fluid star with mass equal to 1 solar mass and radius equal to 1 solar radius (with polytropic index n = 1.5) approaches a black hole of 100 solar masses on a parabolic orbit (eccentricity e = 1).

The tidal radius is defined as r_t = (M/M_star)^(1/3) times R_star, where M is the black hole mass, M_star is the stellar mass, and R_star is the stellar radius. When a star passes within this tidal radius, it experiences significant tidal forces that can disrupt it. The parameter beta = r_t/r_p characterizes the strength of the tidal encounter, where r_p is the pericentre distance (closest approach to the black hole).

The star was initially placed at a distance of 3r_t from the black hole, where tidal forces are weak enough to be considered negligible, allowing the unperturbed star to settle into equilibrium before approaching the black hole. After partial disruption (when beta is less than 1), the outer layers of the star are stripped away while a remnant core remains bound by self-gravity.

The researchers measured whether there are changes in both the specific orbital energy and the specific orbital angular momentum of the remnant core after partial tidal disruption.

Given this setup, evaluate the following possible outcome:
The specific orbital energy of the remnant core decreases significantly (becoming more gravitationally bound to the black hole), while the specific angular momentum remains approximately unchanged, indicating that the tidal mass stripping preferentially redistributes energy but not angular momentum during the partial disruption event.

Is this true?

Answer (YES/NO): NO